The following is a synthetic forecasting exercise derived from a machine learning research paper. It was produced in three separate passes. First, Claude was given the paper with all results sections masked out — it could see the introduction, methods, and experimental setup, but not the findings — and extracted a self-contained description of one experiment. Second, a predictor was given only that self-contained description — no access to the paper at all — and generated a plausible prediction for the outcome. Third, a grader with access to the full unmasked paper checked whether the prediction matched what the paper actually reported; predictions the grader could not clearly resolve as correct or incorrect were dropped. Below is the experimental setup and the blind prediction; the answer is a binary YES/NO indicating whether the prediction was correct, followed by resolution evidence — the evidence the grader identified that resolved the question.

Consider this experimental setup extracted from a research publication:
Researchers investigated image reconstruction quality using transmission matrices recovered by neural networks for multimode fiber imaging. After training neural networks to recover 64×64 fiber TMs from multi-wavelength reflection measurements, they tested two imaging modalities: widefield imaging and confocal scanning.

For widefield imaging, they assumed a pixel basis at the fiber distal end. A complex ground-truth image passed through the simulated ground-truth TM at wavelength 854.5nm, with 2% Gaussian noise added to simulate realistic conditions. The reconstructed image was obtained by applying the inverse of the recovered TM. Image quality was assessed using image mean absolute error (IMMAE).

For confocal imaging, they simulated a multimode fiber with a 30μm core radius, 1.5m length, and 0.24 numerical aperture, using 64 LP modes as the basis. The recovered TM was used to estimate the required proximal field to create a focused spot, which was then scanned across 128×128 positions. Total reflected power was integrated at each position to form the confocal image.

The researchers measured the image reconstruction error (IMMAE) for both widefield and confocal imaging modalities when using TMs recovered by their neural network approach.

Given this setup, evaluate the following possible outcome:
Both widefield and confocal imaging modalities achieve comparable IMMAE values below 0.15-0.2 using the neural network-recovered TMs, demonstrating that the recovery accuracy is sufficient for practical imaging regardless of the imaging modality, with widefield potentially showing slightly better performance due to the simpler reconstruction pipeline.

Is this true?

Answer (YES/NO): NO